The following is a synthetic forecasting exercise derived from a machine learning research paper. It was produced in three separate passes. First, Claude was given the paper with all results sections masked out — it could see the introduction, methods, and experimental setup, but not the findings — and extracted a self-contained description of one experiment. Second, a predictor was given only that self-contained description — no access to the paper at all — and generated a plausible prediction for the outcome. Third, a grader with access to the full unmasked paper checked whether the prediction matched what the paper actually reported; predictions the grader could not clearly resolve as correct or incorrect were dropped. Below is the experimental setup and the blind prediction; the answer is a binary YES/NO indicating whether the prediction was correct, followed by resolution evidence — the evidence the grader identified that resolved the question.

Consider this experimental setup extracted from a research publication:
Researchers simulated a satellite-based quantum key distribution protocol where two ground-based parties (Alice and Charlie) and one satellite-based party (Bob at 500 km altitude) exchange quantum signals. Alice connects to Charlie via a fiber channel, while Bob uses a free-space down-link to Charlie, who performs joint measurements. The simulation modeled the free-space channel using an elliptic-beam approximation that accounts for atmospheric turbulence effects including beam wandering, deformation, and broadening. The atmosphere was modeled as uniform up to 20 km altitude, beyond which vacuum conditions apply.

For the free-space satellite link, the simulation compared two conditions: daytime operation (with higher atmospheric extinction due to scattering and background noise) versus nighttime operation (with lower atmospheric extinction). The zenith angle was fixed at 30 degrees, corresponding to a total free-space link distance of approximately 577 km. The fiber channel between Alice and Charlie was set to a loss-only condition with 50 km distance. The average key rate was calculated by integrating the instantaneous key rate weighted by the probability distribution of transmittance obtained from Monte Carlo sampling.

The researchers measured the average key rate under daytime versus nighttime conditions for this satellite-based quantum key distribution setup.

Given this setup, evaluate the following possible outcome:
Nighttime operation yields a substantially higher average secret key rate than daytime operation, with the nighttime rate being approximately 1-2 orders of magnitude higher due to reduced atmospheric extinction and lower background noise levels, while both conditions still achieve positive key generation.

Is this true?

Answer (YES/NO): NO